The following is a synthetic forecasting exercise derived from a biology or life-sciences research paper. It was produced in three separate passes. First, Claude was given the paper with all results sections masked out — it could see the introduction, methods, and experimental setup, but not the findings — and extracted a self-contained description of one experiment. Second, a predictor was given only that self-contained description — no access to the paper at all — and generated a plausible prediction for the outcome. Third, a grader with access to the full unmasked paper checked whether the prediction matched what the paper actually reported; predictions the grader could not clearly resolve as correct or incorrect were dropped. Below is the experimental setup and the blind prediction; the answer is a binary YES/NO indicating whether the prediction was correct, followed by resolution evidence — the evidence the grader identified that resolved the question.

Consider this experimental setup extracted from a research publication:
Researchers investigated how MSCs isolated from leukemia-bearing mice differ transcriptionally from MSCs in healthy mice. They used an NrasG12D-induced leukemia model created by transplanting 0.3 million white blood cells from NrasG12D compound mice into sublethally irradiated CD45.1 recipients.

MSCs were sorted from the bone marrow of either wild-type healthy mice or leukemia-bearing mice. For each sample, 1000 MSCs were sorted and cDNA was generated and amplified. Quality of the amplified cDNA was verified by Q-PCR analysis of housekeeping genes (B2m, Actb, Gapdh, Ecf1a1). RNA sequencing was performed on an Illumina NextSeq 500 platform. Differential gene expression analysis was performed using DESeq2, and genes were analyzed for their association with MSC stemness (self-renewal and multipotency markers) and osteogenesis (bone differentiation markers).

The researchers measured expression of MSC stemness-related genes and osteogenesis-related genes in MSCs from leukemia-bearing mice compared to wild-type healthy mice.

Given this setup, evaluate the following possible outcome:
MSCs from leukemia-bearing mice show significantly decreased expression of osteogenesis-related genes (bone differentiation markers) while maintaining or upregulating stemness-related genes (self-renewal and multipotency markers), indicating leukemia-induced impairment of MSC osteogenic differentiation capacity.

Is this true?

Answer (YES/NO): NO